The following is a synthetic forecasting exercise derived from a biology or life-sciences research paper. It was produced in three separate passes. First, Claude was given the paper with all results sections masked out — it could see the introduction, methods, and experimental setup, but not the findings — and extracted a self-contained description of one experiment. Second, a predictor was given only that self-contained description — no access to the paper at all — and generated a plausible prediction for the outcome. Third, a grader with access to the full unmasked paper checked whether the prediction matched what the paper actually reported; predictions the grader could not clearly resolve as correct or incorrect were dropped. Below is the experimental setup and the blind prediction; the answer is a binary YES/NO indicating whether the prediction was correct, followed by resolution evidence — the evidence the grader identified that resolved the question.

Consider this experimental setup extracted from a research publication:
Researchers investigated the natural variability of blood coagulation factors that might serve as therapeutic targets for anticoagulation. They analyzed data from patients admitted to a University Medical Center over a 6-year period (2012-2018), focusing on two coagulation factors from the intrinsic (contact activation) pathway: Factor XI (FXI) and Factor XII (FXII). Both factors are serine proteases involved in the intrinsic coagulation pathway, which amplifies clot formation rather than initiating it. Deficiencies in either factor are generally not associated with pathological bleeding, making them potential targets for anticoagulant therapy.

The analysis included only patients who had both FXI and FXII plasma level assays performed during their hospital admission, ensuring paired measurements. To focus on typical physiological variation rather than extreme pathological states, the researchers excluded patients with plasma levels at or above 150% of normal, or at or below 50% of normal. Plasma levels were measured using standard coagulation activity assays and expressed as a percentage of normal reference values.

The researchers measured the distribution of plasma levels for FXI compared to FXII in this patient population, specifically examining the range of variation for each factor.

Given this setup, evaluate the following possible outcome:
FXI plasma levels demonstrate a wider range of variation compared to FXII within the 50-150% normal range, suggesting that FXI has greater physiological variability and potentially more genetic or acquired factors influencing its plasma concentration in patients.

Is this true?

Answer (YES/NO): NO